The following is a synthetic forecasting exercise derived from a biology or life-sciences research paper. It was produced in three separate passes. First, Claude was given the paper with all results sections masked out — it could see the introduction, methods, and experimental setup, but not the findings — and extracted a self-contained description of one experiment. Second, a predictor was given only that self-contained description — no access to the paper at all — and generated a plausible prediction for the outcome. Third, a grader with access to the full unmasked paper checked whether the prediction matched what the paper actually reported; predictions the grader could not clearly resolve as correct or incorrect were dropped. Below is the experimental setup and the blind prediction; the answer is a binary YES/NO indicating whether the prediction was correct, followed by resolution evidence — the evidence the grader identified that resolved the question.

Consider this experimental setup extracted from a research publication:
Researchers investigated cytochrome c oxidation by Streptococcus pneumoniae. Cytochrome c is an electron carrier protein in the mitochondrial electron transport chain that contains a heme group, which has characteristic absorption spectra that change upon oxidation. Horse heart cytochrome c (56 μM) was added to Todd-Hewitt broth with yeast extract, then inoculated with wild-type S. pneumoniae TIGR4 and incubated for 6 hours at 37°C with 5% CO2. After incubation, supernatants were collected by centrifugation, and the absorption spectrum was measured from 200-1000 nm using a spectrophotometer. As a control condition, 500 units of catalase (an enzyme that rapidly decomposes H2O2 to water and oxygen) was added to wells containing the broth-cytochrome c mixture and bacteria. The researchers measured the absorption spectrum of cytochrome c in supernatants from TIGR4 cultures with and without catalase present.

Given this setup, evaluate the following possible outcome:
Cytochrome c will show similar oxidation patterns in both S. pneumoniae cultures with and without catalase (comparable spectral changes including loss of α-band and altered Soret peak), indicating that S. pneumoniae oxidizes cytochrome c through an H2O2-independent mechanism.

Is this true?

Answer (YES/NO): NO